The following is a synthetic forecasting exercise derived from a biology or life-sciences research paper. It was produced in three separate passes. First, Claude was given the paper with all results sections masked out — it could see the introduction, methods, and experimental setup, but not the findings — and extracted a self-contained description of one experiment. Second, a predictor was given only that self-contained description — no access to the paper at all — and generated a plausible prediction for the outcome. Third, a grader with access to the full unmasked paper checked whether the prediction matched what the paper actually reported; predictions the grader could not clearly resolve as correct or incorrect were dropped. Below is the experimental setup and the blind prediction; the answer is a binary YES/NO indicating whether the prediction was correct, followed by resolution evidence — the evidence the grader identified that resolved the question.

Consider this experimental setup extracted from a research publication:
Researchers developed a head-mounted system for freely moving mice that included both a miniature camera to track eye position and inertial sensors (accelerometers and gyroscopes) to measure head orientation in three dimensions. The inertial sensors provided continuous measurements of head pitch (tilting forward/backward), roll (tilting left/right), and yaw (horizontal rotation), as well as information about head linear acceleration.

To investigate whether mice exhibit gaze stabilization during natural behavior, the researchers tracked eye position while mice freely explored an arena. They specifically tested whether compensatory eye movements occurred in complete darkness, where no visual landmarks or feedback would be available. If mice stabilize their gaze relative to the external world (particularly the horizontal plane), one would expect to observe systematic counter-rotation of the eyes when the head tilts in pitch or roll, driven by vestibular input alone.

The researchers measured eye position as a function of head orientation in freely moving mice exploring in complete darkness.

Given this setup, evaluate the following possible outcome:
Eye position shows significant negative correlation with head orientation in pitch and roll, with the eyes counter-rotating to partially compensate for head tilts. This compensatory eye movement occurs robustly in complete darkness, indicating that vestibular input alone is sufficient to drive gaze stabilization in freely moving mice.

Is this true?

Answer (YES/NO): YES